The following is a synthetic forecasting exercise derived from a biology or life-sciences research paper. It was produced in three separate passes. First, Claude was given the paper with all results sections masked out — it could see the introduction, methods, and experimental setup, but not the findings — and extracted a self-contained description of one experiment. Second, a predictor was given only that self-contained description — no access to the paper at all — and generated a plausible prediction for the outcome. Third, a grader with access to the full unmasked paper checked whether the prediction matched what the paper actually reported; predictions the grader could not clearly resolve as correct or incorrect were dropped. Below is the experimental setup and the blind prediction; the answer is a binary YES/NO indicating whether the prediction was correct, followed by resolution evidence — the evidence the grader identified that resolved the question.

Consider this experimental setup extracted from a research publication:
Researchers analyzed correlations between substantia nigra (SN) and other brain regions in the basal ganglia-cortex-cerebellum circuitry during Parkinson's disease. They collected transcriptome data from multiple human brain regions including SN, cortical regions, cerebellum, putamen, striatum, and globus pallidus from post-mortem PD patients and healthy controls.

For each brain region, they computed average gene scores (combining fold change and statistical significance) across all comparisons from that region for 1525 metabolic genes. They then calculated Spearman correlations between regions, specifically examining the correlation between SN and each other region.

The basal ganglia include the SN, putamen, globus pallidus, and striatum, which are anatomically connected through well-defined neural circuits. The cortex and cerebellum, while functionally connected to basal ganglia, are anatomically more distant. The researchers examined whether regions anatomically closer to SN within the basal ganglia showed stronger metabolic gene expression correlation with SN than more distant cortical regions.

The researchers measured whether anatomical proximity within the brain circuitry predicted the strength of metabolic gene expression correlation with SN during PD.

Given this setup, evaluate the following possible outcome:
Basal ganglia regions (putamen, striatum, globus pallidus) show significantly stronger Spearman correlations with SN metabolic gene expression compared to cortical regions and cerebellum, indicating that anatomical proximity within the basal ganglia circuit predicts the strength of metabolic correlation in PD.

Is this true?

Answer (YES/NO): NO